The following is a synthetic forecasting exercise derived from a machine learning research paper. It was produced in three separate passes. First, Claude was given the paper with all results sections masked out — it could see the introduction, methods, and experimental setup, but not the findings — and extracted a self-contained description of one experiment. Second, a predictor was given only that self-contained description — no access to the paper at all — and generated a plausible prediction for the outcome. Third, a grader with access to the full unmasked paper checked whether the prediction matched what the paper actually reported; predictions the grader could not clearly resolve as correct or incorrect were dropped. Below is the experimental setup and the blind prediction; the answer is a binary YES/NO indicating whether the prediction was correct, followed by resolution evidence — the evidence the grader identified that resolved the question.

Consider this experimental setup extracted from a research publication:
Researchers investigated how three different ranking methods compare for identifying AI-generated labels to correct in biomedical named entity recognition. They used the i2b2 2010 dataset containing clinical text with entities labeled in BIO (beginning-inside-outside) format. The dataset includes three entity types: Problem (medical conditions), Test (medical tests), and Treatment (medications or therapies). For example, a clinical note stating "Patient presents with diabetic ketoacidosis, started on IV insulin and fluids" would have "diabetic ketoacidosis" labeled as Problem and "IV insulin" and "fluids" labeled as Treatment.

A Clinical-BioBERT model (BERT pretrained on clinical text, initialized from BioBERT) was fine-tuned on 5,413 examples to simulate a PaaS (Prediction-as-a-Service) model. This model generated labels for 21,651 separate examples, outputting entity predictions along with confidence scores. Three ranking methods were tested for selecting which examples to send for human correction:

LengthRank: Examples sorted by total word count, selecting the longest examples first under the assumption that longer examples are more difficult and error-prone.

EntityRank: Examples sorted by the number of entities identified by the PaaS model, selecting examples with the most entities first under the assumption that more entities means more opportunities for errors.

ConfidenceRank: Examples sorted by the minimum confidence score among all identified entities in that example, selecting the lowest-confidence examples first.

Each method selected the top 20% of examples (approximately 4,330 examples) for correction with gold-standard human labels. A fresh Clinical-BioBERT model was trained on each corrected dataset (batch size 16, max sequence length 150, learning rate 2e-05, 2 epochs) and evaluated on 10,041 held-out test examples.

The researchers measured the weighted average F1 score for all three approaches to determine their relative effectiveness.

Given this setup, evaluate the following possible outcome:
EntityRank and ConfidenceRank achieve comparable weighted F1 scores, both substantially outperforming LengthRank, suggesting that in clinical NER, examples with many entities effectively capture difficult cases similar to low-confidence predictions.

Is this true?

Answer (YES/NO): NO